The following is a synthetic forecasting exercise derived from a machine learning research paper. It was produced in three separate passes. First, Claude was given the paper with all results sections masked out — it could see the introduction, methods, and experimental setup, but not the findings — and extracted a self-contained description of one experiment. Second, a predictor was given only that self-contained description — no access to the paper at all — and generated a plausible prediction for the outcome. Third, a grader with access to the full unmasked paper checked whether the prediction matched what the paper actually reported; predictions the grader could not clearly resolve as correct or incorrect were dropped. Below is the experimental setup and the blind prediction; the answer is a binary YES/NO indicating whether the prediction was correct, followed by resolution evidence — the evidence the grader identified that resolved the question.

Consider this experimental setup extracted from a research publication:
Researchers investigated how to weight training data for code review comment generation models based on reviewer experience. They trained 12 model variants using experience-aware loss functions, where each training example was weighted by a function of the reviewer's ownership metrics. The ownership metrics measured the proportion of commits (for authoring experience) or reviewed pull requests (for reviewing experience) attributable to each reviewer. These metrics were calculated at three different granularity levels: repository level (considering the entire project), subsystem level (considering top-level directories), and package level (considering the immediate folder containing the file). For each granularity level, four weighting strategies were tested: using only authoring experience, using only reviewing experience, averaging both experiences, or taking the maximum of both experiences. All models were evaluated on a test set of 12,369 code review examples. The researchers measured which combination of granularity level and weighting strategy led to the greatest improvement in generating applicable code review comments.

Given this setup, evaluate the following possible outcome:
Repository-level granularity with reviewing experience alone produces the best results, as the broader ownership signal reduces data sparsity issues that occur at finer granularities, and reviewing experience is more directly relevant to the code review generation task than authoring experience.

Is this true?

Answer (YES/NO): NO